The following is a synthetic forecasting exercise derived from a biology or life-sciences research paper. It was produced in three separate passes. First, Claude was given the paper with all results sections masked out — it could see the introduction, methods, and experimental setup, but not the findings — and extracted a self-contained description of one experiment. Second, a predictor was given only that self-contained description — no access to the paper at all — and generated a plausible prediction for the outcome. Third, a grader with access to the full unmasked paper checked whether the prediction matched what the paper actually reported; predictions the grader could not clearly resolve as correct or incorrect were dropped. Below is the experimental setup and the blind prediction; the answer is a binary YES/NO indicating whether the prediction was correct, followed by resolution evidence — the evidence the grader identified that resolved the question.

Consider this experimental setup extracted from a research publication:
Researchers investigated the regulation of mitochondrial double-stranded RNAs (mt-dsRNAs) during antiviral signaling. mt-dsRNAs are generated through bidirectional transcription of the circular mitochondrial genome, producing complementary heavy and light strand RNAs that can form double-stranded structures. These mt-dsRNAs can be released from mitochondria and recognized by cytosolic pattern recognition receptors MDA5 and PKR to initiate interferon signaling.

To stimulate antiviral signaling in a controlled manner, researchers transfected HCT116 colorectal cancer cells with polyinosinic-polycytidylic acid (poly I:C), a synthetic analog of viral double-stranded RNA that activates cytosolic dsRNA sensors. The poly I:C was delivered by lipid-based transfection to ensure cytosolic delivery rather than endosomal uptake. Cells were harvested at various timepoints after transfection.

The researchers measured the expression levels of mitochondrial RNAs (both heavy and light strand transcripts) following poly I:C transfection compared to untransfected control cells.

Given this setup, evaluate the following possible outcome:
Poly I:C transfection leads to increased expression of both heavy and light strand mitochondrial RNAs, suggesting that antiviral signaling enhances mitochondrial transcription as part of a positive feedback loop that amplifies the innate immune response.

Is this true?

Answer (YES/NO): NO